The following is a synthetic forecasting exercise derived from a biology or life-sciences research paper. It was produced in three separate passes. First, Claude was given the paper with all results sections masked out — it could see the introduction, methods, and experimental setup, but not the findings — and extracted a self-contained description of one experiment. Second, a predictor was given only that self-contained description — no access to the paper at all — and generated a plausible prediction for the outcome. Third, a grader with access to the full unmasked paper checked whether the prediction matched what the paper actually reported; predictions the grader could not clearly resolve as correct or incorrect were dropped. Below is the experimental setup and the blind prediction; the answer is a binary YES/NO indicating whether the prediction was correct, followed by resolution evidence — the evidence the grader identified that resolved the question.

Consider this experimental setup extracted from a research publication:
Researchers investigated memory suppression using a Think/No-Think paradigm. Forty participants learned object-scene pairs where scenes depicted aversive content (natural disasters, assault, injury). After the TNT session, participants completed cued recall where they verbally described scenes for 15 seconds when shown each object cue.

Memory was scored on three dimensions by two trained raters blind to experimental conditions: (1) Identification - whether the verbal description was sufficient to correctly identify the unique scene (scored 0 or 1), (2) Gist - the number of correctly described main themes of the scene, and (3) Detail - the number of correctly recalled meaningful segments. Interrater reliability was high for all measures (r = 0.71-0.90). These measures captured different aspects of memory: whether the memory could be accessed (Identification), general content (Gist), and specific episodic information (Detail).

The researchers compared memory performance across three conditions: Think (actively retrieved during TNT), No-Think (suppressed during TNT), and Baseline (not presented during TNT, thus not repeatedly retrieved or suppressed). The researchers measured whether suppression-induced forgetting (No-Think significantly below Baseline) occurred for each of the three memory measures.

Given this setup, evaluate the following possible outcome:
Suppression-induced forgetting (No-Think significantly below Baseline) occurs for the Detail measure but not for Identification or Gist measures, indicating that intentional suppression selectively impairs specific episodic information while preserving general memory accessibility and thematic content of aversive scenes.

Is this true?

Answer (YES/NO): NO